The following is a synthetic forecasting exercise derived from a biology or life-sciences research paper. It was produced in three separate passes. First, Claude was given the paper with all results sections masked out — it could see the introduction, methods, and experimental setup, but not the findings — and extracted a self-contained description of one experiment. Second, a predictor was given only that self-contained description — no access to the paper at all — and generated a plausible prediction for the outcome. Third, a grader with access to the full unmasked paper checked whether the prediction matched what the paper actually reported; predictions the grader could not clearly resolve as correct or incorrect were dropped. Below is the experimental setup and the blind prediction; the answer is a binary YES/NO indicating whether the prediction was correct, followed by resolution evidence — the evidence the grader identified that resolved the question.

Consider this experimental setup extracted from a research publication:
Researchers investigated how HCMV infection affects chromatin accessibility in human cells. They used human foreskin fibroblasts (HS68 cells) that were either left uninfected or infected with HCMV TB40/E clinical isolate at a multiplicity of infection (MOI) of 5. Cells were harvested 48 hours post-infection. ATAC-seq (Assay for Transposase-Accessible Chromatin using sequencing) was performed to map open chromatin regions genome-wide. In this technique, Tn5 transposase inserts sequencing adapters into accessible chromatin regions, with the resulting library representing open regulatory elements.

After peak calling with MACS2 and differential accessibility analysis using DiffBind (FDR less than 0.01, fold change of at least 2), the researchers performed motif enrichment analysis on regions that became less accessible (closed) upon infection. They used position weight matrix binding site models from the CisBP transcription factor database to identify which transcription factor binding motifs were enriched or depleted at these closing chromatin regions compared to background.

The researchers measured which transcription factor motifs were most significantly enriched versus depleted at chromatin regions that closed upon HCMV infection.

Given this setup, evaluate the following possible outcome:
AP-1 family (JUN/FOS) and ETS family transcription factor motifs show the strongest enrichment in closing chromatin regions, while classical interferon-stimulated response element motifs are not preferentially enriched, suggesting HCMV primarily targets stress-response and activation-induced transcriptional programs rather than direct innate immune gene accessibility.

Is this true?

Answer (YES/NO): NO